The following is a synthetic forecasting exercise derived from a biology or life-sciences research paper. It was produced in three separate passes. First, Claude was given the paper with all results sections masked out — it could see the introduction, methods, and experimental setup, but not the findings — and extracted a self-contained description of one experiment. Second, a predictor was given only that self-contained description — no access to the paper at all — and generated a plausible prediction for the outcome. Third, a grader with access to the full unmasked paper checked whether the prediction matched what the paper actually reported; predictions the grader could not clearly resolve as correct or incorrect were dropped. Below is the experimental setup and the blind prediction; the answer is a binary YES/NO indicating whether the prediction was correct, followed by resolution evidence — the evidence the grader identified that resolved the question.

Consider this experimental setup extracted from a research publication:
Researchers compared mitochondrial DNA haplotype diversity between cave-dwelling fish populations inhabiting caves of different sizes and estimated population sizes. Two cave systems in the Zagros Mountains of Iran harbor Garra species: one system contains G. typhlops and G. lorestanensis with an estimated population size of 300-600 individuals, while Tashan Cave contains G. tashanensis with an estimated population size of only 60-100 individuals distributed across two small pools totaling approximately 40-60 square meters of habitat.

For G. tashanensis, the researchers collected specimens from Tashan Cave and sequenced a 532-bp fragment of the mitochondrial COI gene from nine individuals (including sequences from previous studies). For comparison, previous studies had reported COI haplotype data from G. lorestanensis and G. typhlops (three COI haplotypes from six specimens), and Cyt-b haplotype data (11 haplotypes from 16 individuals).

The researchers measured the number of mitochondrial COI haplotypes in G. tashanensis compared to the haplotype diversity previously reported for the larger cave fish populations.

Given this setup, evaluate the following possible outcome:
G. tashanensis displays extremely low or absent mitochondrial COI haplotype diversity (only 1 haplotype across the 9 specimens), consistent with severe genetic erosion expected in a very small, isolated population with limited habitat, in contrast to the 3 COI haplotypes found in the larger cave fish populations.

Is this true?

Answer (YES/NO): NO